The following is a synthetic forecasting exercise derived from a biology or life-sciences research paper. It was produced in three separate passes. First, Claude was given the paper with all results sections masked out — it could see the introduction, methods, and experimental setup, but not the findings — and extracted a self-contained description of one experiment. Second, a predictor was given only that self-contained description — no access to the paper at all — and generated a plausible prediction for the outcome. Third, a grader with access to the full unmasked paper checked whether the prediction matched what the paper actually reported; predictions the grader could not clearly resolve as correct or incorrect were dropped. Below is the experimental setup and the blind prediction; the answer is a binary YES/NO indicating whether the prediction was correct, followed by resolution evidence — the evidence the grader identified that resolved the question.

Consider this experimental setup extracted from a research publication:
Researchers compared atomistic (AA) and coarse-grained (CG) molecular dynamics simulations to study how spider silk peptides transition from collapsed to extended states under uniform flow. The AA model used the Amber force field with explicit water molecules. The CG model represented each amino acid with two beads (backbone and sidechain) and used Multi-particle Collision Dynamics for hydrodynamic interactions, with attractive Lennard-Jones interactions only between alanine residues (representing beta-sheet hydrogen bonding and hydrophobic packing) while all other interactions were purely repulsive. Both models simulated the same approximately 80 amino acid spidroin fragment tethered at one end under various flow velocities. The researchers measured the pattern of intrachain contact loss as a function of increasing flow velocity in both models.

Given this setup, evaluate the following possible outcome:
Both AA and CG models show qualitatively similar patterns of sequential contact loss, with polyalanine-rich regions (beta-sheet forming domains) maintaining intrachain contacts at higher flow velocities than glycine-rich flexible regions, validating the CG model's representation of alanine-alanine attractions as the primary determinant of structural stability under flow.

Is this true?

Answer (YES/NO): NO